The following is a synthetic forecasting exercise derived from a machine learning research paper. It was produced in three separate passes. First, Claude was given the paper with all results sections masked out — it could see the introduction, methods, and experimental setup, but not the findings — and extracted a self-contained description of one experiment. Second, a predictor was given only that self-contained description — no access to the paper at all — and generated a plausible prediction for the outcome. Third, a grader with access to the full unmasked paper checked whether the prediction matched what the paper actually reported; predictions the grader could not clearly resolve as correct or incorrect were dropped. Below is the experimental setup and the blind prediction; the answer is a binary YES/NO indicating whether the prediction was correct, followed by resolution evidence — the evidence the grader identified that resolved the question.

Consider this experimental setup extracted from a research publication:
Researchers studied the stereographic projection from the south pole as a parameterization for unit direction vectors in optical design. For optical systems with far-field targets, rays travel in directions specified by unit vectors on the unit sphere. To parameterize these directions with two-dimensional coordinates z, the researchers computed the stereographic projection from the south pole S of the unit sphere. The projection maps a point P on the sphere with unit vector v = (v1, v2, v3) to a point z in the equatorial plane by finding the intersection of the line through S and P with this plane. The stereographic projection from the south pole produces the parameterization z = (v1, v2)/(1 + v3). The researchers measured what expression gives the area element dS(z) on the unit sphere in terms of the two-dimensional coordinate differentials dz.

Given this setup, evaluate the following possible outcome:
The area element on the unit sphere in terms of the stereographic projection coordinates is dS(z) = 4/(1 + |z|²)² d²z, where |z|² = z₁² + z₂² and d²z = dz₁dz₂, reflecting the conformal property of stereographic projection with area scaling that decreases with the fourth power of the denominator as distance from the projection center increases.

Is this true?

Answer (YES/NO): YES